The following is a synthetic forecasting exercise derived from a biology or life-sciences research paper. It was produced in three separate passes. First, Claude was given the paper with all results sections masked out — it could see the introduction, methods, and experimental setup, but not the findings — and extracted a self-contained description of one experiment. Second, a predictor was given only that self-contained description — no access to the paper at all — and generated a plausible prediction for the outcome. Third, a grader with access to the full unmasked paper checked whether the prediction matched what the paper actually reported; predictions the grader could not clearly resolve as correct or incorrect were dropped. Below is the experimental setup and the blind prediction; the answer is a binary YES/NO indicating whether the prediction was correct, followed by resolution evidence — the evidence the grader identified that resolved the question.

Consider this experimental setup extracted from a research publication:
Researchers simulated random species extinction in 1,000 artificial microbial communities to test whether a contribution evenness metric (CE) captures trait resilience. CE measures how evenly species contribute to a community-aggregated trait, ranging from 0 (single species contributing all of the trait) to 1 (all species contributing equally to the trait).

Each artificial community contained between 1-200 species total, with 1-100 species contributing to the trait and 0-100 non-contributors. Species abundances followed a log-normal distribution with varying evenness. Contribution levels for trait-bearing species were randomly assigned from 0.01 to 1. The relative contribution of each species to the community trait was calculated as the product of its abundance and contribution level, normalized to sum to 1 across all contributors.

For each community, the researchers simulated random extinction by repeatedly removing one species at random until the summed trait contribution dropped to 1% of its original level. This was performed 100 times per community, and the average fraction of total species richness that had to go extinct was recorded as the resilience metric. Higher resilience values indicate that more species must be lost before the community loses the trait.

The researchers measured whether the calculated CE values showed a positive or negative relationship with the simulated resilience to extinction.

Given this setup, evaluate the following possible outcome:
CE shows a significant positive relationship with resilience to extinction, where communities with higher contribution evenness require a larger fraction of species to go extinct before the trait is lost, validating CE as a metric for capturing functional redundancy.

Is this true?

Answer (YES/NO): YES